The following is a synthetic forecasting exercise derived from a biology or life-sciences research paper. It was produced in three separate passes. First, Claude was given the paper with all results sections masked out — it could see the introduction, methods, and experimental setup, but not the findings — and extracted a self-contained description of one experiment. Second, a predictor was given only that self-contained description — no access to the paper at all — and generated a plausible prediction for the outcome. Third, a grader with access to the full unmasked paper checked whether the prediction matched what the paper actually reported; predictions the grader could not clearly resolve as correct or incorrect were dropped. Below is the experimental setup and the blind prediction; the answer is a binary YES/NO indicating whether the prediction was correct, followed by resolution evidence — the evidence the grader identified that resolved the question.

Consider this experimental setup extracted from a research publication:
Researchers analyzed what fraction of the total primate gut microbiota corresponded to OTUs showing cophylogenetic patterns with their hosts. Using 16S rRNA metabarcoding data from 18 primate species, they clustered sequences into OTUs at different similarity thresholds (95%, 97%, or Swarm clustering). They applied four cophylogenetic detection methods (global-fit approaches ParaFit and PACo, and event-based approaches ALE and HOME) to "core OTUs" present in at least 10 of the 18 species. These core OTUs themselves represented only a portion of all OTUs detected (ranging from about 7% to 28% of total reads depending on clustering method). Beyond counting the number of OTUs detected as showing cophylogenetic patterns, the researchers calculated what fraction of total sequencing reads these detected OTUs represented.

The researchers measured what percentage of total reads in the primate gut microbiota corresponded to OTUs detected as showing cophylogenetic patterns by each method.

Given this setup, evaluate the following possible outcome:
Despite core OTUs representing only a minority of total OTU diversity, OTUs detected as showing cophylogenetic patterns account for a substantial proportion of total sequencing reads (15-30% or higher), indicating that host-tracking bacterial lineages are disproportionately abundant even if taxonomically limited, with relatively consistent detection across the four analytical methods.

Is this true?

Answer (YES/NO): NO